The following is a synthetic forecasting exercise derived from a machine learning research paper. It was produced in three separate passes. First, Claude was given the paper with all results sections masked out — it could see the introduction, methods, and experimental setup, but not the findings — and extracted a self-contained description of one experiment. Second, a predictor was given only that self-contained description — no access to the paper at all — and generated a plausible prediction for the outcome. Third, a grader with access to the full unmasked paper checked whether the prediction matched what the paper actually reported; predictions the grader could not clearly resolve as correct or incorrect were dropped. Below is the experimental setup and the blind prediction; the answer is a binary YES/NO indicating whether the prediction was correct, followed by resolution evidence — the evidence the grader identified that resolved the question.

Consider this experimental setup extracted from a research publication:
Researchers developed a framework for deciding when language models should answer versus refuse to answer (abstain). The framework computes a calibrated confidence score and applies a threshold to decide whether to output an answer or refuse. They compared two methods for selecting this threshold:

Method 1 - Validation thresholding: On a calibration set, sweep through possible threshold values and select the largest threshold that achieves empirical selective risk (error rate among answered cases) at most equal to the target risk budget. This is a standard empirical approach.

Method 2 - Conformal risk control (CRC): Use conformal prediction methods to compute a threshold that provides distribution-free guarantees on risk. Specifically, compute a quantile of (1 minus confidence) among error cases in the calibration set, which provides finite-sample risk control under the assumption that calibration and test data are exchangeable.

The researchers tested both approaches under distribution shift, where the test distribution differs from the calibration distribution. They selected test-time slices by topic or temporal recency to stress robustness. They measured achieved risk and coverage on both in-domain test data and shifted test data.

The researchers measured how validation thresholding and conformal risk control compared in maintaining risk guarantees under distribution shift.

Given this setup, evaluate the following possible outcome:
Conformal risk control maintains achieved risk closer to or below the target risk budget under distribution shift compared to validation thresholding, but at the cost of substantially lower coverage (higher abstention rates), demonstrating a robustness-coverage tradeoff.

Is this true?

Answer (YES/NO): NO